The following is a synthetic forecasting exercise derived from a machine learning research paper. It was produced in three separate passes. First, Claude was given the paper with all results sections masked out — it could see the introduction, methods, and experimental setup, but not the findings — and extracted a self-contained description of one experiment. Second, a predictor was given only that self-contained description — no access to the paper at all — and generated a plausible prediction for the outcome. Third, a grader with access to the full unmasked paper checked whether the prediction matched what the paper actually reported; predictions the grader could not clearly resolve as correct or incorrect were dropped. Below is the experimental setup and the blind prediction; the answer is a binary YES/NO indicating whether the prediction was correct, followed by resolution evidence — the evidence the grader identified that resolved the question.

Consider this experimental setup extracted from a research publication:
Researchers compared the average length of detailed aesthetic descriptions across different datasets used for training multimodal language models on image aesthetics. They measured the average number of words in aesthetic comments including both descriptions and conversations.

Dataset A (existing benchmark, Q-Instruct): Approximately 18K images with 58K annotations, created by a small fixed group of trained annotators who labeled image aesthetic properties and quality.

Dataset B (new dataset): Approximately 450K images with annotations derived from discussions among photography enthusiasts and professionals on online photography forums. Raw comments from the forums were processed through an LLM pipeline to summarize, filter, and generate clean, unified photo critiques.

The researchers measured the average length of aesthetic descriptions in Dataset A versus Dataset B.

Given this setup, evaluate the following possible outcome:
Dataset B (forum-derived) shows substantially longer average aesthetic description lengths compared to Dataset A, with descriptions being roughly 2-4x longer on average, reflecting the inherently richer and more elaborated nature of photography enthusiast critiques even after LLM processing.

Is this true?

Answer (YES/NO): NO